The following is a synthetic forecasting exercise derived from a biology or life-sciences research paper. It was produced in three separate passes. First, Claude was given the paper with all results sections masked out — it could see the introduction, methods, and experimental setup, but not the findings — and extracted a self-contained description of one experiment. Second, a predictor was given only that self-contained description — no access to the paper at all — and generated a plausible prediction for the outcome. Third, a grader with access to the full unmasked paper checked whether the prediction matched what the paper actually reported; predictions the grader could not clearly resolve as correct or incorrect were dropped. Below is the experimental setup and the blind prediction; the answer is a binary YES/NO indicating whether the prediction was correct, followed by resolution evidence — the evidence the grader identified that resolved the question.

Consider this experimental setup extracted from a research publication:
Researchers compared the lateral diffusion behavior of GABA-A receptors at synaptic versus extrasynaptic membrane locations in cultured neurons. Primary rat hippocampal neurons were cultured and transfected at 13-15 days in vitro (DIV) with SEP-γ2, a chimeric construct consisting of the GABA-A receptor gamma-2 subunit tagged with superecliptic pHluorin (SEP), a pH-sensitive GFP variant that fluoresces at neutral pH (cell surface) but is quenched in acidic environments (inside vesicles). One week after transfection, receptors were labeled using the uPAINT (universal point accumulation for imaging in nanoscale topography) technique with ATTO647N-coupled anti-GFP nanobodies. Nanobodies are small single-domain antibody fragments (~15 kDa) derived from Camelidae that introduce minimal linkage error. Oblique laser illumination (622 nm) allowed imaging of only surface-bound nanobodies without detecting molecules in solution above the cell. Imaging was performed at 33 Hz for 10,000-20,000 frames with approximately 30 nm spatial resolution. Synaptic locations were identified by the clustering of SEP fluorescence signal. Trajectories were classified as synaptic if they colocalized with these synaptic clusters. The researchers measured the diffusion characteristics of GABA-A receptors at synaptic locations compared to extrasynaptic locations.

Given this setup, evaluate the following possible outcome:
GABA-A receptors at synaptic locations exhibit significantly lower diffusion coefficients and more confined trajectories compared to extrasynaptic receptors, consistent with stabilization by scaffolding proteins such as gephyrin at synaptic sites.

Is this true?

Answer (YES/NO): YES